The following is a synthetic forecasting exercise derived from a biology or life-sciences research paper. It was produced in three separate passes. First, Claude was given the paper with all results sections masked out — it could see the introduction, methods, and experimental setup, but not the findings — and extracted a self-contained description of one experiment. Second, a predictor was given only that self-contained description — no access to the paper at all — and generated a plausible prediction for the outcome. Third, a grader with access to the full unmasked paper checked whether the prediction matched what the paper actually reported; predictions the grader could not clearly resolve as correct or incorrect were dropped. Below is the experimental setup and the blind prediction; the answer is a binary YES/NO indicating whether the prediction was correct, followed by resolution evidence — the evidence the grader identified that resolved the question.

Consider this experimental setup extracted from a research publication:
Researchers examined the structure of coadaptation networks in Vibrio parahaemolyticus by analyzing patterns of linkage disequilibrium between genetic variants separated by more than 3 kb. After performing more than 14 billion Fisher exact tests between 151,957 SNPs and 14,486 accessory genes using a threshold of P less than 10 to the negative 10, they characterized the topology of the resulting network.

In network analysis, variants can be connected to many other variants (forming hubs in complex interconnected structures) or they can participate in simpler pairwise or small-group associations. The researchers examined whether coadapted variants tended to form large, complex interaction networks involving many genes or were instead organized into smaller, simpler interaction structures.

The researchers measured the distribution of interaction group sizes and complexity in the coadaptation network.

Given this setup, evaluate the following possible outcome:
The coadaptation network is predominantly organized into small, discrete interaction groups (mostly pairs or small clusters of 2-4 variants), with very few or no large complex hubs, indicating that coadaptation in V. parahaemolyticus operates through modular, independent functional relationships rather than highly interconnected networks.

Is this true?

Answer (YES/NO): NO